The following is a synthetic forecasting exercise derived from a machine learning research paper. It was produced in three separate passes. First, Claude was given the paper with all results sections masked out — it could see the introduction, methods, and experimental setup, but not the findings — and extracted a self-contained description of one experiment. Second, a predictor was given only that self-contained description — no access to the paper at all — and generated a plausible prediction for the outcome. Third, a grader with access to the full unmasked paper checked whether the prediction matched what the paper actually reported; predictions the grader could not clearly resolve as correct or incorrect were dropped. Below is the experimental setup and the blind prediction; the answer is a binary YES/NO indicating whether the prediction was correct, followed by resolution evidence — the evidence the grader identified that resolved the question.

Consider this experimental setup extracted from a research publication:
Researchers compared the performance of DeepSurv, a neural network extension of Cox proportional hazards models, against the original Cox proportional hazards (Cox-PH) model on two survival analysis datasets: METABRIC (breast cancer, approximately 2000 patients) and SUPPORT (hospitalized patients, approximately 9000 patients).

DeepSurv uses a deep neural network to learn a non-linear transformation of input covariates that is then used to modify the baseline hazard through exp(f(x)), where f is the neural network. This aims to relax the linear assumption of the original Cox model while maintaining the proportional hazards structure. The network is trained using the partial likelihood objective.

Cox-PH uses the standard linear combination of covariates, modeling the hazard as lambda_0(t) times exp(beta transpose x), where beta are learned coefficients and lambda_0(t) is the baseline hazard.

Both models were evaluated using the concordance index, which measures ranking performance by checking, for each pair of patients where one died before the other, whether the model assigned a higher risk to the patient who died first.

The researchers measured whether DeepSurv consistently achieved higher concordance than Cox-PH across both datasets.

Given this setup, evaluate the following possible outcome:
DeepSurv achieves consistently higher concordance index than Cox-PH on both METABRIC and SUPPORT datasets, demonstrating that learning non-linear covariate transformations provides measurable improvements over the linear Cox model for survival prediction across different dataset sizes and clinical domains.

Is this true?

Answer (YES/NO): YES